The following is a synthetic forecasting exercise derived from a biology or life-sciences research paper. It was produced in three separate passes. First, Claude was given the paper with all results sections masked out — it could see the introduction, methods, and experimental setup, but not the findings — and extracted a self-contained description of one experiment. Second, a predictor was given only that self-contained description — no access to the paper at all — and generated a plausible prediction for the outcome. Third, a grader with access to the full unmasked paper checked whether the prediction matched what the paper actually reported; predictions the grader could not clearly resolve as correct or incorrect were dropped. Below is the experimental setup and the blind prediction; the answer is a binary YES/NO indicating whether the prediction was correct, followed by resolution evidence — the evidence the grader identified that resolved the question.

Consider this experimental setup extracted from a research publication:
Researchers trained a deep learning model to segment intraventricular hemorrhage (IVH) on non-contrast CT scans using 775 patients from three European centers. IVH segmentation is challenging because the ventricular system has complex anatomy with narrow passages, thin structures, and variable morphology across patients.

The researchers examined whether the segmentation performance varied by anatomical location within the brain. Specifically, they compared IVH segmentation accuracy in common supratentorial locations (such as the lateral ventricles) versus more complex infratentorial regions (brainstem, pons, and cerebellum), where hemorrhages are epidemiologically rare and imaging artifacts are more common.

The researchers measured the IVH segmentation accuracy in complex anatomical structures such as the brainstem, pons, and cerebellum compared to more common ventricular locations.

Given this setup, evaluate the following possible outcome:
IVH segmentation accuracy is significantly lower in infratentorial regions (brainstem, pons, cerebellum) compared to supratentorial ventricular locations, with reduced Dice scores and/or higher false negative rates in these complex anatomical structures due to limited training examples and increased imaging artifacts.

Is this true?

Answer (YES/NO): YES